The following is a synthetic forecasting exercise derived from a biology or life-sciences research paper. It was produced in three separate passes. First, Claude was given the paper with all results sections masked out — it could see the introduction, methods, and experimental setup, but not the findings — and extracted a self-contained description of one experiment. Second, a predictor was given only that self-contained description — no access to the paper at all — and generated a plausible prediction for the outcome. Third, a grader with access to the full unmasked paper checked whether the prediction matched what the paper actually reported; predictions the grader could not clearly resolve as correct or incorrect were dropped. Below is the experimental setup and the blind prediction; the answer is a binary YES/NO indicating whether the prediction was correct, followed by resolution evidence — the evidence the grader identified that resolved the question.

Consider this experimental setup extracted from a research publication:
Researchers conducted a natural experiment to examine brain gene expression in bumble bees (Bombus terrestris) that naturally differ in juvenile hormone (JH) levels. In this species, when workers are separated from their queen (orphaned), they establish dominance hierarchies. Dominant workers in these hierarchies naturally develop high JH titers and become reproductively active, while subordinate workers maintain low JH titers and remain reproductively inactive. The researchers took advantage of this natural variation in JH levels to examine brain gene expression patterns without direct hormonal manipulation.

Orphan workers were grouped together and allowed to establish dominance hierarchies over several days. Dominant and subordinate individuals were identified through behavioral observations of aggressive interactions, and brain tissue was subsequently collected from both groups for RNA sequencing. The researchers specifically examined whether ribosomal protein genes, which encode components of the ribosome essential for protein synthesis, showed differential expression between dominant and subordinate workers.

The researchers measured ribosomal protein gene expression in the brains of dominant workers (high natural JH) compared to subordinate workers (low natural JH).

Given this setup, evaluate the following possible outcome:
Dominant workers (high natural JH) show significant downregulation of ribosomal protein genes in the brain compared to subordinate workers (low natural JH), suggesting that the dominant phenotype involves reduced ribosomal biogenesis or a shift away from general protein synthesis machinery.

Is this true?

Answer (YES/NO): NO